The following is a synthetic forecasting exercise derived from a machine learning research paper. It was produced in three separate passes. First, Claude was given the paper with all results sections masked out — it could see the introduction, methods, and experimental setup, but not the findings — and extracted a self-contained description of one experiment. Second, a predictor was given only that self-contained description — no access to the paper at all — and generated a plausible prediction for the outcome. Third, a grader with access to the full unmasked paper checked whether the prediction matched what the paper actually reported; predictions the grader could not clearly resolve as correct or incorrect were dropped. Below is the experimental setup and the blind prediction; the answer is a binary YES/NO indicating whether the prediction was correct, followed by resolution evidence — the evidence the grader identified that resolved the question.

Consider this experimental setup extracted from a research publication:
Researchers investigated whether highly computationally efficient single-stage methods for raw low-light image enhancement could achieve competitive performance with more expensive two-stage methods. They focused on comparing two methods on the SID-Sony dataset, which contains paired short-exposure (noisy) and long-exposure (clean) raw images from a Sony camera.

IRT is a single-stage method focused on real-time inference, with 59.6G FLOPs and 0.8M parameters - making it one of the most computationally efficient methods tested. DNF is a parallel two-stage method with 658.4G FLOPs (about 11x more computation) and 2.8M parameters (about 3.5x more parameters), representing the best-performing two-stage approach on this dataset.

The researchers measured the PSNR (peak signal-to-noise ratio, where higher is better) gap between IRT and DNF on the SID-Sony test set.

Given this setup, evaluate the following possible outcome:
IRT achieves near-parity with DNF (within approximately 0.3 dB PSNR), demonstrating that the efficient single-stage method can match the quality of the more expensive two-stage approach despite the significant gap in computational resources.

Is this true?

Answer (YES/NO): NO